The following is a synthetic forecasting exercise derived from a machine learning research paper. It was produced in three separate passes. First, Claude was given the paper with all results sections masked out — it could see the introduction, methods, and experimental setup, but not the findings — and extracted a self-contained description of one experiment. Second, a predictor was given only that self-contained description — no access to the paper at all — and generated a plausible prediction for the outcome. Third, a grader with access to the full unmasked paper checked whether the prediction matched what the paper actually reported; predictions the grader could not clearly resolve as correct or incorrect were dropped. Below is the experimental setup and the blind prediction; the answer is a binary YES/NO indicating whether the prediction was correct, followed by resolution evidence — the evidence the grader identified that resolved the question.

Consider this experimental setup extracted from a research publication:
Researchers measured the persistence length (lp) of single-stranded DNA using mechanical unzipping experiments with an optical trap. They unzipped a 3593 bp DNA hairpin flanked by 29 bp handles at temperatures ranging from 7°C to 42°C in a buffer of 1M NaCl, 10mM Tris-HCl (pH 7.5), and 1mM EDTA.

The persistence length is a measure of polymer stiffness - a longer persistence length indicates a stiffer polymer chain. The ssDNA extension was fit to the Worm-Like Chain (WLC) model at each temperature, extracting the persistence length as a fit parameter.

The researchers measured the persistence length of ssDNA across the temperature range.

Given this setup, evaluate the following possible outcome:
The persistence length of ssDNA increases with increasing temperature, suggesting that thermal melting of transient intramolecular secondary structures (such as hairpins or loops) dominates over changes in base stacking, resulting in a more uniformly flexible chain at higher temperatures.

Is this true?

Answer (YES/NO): NO